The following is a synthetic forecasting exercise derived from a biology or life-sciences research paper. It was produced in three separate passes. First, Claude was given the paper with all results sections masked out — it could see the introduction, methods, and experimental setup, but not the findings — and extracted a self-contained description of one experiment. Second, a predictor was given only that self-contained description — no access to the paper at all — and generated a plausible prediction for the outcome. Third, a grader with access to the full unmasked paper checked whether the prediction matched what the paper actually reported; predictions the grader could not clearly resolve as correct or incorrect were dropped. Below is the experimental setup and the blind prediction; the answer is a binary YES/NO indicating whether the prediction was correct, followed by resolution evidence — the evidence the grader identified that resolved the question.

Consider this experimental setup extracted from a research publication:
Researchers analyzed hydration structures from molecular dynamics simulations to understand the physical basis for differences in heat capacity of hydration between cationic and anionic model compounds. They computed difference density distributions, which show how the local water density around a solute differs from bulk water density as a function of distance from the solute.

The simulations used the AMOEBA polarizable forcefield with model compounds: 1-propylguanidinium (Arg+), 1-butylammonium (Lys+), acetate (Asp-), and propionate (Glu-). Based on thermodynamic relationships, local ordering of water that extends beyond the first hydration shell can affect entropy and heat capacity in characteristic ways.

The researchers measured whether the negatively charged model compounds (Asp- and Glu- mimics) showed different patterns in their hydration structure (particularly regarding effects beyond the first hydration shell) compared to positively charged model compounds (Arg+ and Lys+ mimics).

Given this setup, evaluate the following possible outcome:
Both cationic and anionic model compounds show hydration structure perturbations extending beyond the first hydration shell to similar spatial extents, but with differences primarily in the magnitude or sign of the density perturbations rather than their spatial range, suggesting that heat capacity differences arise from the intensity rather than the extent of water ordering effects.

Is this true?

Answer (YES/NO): NO